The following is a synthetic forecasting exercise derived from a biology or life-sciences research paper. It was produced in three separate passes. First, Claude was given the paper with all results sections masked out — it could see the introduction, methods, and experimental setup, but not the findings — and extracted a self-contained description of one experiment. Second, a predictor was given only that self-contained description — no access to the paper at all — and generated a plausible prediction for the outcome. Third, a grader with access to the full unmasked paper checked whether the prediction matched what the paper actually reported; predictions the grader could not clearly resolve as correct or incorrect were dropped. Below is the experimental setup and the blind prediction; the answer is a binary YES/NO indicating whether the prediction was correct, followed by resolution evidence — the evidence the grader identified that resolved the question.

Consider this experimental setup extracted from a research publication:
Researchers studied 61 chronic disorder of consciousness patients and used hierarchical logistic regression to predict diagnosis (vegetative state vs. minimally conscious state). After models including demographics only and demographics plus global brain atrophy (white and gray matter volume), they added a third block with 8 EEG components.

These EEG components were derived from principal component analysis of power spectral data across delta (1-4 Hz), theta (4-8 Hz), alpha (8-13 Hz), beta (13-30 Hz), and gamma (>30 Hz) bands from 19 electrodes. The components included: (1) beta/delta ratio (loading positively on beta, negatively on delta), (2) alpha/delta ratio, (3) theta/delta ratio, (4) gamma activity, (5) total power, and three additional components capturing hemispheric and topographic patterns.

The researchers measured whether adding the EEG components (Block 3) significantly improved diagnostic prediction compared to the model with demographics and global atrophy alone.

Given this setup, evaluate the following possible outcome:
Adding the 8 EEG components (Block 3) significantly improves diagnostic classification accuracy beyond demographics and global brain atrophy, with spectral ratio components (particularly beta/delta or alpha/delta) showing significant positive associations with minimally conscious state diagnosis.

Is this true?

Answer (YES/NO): NO